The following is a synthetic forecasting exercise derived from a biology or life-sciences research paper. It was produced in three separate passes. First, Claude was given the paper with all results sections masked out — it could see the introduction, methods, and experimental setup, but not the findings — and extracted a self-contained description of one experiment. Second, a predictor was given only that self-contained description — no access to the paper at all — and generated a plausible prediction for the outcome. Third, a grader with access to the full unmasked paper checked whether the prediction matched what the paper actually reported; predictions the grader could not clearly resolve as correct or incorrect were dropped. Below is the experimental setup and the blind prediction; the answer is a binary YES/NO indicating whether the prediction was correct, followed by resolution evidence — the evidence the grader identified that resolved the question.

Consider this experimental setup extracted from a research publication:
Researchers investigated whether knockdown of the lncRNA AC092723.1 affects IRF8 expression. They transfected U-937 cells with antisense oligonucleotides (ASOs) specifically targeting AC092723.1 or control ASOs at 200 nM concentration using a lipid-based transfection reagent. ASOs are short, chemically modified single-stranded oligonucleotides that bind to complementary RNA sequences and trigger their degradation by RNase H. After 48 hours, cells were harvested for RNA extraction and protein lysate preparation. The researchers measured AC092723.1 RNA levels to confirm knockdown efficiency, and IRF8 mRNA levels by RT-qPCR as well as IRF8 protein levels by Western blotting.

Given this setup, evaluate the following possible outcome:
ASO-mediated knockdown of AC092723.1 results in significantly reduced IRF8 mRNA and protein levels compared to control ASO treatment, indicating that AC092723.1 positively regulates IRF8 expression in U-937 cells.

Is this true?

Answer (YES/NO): YES